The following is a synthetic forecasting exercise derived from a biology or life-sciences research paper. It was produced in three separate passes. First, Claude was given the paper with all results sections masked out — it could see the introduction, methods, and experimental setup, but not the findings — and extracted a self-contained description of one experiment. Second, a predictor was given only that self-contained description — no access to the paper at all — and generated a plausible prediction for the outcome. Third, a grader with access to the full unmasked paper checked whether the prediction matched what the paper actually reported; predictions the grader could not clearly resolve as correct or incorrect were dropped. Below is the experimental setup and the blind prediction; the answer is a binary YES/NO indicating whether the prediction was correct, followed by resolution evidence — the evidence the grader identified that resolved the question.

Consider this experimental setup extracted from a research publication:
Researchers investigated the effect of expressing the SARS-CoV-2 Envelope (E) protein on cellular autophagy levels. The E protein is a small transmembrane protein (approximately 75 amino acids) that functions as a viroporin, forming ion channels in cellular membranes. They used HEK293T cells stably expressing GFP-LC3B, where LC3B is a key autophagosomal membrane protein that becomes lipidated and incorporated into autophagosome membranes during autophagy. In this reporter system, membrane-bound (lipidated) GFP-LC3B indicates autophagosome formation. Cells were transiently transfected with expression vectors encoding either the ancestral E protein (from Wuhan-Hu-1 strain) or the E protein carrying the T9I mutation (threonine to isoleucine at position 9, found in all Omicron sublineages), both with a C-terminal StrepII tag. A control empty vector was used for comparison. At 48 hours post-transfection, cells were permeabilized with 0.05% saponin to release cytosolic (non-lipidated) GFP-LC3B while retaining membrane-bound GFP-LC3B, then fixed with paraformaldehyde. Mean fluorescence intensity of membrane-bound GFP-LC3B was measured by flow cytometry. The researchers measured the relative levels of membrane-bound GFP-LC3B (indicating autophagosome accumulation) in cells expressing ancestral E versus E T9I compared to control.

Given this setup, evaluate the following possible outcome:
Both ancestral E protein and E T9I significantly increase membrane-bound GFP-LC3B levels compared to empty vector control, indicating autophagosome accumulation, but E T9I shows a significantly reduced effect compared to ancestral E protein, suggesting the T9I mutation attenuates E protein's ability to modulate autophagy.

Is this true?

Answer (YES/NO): NO